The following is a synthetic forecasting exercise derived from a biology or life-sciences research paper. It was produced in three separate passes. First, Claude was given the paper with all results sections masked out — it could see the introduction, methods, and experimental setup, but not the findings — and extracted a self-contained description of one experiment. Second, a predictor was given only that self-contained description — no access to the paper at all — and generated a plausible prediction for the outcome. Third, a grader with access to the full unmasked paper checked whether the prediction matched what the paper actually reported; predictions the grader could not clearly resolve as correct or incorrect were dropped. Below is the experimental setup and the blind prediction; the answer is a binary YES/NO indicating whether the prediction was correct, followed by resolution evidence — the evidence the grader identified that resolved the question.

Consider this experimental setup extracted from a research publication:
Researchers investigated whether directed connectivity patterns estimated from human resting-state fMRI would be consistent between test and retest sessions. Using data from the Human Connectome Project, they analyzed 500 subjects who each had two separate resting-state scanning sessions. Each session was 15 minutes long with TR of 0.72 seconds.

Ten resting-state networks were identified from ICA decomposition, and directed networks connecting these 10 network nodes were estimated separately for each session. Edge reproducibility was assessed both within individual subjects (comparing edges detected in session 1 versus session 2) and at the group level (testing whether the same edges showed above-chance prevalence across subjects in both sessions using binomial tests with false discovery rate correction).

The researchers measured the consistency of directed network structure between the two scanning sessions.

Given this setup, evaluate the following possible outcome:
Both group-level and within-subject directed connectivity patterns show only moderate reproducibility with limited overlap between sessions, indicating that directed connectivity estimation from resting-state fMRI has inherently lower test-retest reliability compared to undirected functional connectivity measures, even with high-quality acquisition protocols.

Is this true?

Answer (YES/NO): NO